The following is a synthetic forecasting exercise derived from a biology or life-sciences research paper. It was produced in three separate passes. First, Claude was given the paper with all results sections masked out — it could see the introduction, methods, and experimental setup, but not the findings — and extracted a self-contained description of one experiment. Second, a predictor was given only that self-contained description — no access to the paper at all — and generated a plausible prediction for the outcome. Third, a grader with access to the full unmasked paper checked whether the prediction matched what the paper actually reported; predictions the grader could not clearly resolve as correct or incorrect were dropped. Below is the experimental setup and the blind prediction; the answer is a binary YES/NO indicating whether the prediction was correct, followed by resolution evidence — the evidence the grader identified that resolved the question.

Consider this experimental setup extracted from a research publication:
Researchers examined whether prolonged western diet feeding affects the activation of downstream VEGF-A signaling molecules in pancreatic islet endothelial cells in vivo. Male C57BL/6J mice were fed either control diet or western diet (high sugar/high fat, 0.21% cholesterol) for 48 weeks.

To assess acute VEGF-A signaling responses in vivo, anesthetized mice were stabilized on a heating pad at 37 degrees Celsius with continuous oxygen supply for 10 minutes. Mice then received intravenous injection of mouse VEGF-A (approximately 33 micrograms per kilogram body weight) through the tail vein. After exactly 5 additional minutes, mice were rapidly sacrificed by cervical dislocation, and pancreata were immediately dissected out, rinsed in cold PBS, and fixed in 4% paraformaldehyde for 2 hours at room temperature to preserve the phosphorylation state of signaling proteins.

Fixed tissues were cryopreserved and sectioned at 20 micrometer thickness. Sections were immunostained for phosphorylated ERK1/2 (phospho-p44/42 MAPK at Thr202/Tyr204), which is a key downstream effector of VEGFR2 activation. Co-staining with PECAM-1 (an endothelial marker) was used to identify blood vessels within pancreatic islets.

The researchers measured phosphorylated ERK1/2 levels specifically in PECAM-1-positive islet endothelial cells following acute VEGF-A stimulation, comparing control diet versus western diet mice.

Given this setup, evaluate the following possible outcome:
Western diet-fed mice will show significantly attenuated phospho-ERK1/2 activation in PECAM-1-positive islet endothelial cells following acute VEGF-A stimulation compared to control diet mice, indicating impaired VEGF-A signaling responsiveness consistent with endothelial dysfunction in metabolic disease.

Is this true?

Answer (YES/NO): YES